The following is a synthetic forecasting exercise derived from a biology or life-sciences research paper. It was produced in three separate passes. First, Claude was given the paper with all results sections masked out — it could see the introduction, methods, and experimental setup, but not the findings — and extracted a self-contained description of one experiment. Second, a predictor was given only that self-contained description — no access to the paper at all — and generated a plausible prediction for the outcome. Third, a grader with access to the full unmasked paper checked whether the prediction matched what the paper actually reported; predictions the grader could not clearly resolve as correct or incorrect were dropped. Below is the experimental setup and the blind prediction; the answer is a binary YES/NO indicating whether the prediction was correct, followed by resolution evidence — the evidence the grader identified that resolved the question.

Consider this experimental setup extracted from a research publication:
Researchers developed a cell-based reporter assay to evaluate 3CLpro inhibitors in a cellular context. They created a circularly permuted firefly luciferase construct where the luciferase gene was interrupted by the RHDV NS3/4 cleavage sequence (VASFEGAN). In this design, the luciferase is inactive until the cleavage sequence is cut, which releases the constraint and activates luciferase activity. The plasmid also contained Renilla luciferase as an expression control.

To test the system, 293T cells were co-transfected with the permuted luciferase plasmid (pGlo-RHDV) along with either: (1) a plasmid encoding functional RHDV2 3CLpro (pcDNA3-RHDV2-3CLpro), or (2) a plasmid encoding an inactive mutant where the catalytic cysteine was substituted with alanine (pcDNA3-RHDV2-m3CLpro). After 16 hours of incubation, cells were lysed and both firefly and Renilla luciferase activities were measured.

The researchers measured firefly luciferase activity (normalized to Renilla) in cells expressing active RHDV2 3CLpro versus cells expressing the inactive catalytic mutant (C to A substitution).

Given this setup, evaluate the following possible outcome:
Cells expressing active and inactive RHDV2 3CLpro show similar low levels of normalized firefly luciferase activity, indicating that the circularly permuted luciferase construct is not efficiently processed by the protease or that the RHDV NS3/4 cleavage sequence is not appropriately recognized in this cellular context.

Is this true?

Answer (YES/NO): NO